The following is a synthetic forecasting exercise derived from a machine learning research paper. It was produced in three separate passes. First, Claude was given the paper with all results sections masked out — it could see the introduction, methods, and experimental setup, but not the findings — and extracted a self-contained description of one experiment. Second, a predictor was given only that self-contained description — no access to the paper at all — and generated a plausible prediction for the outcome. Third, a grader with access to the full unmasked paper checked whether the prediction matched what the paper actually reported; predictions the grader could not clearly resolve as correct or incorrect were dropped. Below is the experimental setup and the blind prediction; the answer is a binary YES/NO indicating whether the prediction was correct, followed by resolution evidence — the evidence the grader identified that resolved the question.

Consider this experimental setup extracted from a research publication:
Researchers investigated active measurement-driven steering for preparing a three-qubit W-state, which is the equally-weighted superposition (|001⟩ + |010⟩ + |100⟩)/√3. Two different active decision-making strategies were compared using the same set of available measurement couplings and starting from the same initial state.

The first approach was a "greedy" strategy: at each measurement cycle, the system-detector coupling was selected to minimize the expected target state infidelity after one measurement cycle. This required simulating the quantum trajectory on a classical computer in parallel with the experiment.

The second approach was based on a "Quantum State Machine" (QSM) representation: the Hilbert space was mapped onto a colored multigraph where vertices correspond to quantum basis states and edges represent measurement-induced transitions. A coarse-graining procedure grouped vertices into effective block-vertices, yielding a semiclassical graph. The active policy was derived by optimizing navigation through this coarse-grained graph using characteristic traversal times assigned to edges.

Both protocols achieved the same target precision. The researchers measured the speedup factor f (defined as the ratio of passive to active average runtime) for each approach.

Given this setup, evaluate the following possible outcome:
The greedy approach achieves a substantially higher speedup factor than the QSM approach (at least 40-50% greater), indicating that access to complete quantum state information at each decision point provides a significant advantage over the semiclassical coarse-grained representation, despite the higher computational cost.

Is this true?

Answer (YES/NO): NO